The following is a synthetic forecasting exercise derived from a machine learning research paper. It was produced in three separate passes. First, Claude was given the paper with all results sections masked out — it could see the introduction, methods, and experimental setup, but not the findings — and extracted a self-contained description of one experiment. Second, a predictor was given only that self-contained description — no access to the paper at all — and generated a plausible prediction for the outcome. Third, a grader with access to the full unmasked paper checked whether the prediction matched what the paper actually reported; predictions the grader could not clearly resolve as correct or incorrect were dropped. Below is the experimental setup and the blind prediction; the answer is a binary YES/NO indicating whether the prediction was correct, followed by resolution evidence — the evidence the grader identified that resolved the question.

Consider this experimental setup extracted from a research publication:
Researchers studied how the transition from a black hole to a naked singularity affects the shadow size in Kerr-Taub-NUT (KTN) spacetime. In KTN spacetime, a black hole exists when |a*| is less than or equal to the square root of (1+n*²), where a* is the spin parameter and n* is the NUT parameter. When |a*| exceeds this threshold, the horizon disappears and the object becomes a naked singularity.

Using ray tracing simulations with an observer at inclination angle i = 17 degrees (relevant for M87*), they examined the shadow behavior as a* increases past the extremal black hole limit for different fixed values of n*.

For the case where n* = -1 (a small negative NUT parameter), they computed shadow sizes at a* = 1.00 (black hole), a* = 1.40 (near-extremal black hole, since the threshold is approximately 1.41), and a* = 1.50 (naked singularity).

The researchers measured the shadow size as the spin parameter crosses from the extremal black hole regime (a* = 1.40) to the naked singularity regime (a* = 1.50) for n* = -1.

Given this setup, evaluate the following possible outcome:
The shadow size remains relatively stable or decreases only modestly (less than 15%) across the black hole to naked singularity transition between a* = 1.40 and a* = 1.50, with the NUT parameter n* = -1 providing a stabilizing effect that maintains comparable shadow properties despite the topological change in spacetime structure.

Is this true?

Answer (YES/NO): NO